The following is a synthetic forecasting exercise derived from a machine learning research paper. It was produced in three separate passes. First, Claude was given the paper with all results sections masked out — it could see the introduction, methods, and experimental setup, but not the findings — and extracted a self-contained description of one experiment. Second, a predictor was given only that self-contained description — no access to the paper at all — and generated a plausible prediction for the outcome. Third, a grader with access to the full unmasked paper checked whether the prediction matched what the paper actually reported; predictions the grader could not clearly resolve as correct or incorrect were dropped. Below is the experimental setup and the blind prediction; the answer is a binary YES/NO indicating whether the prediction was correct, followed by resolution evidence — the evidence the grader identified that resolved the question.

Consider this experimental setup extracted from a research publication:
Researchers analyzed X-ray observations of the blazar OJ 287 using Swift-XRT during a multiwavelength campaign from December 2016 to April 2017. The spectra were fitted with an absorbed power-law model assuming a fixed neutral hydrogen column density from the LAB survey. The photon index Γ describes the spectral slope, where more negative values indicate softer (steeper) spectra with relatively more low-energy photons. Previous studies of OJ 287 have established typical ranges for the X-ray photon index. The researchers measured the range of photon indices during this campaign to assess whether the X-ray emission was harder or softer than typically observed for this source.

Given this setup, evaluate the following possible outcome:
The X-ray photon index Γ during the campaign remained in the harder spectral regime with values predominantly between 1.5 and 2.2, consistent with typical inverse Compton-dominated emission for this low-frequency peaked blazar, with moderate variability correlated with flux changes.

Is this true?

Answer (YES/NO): NO